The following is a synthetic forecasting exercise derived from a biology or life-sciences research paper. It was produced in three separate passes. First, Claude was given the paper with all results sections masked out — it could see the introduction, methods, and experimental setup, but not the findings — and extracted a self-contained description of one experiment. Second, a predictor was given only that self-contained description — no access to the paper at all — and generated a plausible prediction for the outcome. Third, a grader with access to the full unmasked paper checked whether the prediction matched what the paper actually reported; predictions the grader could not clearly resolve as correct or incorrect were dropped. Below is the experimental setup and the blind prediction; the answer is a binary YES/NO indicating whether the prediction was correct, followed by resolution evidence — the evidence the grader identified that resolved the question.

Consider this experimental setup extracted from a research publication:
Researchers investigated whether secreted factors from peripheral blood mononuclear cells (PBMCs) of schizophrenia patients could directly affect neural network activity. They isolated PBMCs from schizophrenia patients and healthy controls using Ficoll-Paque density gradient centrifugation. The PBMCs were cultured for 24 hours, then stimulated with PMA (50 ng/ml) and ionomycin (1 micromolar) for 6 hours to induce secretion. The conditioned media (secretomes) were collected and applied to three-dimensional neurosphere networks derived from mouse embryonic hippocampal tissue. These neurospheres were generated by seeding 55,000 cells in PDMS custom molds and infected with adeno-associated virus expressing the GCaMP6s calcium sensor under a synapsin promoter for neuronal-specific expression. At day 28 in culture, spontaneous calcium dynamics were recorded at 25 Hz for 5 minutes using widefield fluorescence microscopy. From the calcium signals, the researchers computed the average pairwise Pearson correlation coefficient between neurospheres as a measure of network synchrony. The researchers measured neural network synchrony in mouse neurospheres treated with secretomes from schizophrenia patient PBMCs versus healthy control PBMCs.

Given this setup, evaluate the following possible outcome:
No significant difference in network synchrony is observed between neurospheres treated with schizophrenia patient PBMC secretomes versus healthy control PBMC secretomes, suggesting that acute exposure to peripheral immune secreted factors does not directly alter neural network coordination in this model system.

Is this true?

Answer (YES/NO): NO